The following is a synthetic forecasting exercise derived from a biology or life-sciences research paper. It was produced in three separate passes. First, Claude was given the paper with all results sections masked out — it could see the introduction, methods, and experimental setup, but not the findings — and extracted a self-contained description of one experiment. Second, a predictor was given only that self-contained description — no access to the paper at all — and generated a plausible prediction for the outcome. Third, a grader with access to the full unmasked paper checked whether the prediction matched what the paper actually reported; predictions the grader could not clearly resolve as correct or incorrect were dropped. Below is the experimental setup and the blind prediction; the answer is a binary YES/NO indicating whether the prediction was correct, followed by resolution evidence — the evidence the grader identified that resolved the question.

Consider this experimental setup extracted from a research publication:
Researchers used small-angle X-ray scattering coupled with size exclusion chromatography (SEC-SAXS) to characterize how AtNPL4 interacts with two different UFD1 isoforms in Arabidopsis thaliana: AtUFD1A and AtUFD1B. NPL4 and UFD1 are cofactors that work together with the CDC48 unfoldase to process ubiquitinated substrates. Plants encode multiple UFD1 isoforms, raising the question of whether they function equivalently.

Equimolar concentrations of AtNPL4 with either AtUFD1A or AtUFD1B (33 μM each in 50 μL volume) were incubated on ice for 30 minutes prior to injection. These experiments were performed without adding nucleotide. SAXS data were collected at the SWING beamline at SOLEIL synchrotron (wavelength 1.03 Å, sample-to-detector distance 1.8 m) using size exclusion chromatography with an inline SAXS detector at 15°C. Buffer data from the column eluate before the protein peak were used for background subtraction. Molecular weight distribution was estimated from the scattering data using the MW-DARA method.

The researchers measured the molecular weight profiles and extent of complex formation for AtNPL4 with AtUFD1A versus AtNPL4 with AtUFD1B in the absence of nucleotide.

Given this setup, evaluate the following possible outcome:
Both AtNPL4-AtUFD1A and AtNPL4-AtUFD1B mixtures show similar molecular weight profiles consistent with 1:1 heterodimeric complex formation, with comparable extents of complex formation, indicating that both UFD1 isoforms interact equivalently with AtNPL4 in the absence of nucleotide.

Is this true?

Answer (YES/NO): NO